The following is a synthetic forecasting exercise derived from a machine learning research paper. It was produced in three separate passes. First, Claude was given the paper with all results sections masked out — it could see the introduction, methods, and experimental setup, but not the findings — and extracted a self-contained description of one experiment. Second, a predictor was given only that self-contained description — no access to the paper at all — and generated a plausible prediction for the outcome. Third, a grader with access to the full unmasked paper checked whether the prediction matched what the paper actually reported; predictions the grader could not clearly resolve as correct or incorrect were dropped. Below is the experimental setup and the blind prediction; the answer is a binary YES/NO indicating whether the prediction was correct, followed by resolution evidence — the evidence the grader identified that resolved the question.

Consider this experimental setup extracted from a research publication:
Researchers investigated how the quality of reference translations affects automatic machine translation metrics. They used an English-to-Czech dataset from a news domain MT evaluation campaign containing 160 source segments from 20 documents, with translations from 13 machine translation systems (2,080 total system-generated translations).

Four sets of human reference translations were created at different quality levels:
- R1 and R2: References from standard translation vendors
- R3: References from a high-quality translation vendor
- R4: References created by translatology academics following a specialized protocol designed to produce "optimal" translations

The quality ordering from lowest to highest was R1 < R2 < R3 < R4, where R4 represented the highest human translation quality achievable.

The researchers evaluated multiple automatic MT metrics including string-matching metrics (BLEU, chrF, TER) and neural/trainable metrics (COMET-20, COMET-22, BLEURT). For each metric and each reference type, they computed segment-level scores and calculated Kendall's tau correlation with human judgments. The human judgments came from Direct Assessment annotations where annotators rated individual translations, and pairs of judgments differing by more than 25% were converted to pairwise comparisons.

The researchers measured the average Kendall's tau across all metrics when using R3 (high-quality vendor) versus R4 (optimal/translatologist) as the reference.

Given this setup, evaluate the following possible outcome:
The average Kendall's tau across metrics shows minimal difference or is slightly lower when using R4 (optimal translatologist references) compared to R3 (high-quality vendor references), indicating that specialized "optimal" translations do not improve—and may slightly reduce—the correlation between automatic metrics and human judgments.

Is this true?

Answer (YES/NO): YES